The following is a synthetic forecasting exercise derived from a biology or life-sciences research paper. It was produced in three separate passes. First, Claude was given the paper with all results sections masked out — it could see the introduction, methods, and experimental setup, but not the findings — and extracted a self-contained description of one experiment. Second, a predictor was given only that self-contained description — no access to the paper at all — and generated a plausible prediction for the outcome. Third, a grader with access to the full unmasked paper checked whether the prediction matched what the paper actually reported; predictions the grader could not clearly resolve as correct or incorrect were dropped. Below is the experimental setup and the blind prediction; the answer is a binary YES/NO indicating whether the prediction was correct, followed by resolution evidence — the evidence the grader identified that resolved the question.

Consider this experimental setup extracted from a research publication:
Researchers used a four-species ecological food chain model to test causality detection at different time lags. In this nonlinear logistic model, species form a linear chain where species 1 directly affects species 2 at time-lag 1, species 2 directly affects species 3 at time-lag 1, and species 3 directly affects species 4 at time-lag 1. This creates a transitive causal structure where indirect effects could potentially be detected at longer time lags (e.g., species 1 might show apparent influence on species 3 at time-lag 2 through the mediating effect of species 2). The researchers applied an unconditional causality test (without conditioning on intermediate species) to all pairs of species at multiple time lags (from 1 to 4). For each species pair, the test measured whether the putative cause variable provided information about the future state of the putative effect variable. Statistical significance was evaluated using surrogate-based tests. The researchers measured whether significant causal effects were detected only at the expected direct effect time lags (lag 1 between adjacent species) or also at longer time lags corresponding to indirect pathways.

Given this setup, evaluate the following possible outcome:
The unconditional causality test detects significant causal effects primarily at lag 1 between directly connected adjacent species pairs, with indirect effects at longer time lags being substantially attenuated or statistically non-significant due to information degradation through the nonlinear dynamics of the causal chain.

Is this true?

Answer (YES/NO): NO